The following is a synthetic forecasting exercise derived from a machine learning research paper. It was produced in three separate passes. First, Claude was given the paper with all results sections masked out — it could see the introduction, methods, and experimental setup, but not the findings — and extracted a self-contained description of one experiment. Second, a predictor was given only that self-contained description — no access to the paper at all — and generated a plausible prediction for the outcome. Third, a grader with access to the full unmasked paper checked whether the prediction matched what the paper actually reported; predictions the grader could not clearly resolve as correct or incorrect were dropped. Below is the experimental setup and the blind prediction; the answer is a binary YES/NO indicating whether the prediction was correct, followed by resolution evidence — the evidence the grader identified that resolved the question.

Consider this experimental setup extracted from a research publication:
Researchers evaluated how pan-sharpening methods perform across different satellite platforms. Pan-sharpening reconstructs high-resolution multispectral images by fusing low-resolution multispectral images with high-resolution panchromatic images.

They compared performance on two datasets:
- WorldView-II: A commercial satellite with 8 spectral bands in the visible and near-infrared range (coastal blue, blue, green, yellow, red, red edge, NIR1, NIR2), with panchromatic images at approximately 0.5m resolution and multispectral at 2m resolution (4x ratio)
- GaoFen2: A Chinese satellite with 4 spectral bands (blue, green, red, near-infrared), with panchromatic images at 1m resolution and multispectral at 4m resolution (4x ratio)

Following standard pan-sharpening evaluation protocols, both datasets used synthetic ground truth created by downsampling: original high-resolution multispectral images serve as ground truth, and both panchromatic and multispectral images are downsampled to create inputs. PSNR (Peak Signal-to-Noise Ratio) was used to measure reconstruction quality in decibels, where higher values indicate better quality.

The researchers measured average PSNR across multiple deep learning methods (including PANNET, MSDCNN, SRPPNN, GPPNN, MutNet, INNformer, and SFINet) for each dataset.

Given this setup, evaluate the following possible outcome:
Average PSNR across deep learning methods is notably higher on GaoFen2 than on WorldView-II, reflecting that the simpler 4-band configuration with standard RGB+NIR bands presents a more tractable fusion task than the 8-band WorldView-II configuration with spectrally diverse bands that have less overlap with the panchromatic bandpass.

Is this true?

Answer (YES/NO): YES